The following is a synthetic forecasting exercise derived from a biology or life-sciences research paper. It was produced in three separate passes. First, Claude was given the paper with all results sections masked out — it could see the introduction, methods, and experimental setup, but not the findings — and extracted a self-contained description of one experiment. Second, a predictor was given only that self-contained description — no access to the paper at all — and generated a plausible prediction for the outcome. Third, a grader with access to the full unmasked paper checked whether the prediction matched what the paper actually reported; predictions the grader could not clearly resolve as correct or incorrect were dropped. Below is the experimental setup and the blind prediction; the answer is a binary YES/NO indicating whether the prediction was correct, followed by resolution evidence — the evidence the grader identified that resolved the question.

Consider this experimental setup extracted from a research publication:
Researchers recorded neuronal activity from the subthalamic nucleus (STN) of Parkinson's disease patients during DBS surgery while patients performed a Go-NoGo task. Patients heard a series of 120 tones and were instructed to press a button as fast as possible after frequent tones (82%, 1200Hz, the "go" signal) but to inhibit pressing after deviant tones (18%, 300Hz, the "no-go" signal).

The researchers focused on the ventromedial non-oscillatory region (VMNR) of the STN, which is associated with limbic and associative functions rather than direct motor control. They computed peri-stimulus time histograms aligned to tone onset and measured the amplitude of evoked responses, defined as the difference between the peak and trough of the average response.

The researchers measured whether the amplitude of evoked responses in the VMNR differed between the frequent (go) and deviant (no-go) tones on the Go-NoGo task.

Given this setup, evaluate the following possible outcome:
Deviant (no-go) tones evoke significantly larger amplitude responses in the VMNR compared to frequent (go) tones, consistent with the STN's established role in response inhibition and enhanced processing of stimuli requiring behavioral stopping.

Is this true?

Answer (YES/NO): YES